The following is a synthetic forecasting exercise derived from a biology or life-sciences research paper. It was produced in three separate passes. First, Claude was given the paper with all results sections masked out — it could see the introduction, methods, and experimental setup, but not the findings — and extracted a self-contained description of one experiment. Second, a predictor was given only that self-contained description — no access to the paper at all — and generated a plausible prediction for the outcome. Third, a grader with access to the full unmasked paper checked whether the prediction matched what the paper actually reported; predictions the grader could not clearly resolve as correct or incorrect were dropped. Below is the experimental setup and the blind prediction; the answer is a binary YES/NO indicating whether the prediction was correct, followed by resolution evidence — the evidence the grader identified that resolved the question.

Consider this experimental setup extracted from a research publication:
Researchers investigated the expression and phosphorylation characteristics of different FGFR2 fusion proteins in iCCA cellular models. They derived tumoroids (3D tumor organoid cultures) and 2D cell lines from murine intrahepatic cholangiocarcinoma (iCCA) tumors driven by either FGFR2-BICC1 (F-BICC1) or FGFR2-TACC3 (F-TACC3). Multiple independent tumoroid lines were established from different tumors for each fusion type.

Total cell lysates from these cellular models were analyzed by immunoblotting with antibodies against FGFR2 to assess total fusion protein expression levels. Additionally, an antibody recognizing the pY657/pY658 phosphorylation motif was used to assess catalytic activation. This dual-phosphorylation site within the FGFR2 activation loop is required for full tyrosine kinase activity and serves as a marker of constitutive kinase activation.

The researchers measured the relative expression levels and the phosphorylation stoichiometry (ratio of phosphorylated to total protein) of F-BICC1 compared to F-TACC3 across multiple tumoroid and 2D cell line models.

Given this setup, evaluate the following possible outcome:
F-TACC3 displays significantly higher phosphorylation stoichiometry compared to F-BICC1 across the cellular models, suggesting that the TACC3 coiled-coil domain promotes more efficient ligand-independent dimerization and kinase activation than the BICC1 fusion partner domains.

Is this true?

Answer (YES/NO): NO